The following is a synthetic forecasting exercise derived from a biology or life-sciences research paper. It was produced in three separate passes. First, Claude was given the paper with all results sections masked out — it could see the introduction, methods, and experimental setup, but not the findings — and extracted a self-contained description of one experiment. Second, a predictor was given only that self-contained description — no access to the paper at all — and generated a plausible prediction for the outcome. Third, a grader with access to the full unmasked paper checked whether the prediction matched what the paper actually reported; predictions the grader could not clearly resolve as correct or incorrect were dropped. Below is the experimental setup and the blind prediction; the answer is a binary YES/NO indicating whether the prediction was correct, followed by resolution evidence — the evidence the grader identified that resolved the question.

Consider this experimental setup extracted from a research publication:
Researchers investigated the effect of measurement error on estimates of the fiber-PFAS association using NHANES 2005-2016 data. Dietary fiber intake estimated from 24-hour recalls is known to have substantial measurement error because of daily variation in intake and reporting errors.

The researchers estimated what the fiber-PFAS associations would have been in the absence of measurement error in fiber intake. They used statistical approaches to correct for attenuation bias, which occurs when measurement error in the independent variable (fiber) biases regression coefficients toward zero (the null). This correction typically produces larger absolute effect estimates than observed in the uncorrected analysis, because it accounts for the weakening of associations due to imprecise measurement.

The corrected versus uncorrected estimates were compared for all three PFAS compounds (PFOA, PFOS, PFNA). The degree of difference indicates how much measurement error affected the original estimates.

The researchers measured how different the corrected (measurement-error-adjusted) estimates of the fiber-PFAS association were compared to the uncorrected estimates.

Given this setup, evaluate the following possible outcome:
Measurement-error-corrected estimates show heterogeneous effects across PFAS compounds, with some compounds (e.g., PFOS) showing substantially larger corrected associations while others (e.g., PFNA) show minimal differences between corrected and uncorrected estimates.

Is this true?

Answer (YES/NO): NO